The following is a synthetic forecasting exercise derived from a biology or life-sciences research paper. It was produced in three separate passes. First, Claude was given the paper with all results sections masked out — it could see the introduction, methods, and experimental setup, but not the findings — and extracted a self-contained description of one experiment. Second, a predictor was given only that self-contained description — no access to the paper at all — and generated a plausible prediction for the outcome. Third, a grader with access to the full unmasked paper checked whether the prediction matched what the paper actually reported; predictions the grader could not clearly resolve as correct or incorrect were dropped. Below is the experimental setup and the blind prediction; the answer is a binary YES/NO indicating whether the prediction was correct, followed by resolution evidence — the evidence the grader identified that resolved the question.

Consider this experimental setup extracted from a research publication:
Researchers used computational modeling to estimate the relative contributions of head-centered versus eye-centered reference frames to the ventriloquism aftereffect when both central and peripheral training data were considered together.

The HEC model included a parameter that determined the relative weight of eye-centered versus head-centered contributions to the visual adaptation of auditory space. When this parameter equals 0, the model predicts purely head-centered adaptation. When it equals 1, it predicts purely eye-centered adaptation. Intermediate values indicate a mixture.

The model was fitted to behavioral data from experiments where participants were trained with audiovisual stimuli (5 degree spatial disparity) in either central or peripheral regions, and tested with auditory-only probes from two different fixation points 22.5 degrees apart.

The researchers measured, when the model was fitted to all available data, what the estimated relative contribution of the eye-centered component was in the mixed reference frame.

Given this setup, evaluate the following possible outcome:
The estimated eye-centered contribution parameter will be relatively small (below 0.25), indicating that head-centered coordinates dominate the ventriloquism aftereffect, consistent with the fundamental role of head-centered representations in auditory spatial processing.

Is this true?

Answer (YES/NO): YES